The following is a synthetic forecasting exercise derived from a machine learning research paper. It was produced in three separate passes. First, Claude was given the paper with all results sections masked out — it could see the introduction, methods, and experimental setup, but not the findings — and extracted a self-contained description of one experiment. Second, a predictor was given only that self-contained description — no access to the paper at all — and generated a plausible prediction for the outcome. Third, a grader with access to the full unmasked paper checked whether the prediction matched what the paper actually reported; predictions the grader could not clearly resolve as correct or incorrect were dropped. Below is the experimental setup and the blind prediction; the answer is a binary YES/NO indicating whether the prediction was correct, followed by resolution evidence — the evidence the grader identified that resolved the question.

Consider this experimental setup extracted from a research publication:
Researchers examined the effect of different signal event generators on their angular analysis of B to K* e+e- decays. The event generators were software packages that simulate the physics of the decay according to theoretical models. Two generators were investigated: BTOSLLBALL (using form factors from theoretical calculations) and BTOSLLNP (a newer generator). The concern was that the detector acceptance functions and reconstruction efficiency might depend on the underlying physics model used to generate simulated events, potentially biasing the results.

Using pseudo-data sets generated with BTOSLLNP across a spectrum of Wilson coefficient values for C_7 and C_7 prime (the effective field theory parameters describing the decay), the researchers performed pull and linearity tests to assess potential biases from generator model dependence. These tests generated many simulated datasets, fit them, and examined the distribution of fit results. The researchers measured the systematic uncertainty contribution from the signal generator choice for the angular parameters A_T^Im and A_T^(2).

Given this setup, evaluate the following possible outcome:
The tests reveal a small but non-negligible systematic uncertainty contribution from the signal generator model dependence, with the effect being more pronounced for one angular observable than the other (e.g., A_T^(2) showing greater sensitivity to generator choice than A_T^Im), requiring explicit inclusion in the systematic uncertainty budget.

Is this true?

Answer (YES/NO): NO